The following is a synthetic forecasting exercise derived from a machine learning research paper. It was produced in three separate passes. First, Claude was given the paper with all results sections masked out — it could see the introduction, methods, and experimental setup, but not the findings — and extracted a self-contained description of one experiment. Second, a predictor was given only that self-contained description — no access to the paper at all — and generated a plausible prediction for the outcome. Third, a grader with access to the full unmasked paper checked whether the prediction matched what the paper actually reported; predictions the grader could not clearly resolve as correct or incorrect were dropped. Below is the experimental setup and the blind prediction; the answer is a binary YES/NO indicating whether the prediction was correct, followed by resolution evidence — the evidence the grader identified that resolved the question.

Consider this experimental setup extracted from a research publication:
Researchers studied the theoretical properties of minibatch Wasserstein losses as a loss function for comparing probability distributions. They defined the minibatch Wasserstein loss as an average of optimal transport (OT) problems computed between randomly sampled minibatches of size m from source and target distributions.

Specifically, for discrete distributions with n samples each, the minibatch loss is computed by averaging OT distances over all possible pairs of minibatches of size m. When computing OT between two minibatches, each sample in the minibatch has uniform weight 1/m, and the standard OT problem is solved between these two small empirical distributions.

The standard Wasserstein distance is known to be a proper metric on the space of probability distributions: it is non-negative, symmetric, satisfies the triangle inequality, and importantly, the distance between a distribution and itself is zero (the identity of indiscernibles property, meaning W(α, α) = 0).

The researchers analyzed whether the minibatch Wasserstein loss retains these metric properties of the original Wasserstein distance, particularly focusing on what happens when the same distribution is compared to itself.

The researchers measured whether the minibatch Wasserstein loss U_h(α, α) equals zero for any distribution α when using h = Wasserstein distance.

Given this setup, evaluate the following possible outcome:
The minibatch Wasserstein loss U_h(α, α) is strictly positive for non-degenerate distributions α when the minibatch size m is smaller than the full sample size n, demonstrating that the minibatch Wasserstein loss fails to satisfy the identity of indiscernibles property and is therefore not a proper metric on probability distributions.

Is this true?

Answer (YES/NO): YES